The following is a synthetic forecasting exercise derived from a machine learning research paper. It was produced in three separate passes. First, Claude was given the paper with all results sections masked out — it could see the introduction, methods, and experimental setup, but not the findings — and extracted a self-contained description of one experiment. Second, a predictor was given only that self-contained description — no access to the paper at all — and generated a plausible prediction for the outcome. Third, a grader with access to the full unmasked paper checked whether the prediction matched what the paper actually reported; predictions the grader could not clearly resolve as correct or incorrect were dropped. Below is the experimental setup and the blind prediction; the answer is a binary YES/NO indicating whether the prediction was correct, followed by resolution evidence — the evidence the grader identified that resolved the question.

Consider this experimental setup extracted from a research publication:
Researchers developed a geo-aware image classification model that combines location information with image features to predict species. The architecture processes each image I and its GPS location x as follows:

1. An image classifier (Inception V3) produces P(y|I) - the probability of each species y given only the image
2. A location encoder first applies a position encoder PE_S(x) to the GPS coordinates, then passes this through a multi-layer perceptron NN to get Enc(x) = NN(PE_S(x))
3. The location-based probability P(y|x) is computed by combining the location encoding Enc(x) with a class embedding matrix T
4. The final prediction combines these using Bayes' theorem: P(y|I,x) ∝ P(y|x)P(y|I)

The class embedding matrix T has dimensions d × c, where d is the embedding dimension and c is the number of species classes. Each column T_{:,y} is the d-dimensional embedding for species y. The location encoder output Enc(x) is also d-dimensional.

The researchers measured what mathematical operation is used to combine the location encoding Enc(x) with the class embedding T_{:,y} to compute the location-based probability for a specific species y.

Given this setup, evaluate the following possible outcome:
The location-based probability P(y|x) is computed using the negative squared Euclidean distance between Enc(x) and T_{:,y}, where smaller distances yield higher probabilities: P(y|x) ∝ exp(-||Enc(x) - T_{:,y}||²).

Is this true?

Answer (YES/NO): NO